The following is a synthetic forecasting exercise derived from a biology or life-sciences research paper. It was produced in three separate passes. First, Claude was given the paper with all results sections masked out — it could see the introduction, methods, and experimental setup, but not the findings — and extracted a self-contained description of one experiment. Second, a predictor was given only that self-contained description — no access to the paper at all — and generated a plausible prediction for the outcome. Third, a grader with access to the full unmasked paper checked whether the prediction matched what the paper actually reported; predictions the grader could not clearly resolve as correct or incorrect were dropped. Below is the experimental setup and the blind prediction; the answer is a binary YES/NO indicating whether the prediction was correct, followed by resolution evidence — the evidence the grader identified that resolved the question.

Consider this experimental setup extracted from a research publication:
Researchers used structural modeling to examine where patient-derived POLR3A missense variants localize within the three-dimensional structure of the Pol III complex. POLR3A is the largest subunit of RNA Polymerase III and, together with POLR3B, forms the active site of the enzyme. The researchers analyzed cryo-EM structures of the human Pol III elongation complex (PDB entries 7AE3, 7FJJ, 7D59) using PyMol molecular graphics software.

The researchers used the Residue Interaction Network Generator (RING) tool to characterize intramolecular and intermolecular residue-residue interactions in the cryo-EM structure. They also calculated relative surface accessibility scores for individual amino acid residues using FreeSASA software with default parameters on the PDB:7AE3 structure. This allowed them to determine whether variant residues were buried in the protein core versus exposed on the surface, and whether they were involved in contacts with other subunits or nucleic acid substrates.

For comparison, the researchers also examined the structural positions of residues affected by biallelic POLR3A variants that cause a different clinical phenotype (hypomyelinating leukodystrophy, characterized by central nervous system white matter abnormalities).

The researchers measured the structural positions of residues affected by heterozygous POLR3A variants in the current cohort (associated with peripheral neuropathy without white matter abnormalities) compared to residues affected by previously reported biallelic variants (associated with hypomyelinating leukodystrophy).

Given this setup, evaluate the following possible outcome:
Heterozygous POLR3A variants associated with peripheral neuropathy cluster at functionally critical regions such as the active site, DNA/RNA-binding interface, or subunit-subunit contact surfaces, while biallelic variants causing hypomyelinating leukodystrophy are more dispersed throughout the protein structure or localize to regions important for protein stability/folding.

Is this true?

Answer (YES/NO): NO